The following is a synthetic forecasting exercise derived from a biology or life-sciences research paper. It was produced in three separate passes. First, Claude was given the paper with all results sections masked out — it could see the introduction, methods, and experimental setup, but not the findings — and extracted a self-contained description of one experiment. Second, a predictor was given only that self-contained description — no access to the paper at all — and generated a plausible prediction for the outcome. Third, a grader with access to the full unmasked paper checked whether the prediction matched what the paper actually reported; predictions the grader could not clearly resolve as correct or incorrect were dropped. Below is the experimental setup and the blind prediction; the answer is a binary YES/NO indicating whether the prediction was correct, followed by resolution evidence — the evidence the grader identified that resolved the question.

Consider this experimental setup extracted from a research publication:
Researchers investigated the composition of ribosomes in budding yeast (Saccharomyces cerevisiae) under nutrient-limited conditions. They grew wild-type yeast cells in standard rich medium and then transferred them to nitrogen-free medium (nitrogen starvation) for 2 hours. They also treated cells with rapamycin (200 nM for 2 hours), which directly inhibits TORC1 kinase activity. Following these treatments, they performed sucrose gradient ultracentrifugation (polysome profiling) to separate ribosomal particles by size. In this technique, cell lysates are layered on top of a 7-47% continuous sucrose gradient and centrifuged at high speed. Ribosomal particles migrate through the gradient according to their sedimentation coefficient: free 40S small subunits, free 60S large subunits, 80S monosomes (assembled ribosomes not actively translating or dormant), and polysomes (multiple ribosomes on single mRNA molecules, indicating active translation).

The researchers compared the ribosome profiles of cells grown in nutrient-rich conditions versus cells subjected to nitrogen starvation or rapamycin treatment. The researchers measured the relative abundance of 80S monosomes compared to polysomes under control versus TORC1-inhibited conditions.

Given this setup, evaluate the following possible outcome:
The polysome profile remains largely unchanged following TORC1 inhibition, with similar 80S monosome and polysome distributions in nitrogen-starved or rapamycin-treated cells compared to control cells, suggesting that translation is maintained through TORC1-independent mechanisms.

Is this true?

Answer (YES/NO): NO